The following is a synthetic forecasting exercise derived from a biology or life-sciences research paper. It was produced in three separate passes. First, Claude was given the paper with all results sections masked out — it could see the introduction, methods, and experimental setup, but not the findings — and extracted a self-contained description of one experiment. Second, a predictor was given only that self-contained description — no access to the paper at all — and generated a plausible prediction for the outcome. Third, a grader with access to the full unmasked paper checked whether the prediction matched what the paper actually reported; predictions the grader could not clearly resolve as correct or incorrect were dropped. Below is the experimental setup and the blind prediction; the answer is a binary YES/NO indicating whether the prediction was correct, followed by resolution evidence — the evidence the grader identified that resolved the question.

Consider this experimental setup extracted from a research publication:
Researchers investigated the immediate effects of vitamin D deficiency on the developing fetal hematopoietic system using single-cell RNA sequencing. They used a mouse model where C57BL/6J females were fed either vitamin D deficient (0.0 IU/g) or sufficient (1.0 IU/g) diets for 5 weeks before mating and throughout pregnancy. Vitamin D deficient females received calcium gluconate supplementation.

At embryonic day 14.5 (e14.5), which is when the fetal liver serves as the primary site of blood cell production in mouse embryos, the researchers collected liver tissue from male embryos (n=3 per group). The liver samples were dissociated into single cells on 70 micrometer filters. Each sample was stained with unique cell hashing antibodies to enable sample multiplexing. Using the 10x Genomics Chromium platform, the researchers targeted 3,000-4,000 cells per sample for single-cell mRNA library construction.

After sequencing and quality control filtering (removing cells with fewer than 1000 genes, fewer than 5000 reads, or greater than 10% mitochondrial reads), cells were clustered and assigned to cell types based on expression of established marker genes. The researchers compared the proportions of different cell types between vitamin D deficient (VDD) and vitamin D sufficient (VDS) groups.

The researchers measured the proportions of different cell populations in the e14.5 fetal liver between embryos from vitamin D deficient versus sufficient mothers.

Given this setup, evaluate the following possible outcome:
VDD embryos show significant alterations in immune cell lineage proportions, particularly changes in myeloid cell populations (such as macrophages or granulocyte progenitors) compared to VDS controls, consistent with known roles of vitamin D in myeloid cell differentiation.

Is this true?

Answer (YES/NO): NO